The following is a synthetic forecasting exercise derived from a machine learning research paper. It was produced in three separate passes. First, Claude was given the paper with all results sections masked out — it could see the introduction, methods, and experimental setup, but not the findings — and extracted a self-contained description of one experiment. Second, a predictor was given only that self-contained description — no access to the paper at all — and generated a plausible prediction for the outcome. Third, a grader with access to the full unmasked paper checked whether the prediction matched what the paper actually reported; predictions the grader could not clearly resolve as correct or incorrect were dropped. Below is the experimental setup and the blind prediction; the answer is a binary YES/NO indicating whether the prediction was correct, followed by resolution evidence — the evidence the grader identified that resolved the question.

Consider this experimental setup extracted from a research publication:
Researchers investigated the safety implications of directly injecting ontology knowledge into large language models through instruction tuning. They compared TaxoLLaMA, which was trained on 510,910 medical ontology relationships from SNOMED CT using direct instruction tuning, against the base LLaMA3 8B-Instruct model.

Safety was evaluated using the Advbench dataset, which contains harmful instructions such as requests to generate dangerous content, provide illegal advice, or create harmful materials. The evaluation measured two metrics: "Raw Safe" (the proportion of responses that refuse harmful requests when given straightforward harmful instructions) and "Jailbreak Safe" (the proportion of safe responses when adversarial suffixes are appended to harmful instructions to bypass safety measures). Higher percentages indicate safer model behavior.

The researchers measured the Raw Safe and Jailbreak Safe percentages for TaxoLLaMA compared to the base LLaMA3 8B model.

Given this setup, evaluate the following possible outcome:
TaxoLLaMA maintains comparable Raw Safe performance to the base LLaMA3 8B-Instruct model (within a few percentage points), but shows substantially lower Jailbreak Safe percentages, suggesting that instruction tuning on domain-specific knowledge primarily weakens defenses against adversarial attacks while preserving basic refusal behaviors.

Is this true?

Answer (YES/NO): YES